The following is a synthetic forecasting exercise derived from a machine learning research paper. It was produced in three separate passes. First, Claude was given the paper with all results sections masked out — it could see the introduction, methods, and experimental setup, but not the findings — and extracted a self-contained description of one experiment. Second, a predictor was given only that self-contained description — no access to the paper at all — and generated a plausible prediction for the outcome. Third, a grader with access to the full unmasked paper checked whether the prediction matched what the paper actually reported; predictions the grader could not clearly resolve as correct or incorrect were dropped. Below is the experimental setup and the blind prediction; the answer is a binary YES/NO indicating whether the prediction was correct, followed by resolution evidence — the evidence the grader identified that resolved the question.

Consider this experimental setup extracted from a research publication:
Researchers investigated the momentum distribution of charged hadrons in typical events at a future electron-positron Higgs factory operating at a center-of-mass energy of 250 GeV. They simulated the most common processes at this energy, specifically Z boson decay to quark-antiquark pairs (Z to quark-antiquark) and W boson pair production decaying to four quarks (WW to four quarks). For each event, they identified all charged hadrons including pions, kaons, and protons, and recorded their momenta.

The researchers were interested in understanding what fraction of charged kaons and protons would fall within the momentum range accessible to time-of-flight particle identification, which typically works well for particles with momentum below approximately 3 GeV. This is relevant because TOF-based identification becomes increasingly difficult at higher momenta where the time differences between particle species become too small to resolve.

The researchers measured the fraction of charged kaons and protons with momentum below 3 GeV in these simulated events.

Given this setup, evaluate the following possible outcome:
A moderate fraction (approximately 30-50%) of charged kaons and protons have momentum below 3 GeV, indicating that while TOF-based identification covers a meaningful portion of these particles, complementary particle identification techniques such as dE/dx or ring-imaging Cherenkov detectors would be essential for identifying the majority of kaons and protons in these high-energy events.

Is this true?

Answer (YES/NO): YES